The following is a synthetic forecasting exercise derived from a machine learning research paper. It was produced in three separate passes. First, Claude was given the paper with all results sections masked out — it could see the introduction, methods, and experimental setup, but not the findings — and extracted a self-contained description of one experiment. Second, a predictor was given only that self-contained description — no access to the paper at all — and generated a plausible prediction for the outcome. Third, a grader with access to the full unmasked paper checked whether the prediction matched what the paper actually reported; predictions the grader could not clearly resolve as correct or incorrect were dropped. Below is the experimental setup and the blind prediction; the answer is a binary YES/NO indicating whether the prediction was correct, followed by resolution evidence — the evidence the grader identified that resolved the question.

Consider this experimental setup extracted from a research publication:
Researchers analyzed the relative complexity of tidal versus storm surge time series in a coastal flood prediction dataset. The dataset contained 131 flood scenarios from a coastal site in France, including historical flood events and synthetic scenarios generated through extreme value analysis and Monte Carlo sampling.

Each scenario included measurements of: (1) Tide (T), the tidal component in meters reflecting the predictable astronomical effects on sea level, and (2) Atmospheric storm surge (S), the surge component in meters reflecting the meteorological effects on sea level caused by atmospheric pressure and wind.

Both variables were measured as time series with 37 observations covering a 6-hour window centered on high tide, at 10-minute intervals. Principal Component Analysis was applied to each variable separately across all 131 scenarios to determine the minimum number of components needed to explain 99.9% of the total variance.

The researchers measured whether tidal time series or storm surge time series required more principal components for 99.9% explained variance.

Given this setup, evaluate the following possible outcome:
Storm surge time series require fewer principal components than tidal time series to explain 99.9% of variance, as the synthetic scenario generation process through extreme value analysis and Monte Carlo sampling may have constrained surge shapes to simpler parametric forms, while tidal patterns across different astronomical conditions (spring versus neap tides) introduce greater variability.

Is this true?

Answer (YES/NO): YES